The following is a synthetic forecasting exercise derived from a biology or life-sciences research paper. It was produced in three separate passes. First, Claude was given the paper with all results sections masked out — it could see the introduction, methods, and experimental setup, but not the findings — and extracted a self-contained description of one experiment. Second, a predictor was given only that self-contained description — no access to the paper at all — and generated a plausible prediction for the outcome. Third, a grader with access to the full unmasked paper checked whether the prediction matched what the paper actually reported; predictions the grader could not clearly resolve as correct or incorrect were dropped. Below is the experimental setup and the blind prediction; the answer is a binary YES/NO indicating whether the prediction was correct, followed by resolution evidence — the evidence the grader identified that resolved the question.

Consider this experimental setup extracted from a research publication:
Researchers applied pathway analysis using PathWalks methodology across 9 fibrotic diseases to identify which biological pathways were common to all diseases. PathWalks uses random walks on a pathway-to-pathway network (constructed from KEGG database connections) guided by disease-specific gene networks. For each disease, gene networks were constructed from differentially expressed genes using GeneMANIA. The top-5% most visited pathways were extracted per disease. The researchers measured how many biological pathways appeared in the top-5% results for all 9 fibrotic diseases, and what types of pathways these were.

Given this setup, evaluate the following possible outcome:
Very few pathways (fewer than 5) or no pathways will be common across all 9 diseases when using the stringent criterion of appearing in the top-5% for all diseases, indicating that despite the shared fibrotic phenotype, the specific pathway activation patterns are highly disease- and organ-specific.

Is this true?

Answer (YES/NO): NO